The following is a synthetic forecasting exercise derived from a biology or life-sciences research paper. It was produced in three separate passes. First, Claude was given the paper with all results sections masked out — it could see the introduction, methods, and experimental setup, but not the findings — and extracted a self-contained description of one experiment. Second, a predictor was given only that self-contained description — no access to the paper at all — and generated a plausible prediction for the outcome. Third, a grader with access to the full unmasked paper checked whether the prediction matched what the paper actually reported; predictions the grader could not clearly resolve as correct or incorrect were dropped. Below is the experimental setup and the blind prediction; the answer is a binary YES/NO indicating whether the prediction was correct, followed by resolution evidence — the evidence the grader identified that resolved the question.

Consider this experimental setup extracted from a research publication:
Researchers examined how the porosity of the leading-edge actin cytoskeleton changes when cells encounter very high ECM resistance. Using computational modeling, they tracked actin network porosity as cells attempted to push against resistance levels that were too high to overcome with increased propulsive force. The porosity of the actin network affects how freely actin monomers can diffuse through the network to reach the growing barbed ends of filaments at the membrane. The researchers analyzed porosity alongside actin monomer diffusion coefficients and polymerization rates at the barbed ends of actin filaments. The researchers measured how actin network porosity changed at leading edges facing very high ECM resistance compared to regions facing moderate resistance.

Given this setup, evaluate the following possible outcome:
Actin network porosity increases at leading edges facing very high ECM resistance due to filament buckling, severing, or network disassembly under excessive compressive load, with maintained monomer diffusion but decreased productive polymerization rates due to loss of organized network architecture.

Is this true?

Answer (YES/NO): NO